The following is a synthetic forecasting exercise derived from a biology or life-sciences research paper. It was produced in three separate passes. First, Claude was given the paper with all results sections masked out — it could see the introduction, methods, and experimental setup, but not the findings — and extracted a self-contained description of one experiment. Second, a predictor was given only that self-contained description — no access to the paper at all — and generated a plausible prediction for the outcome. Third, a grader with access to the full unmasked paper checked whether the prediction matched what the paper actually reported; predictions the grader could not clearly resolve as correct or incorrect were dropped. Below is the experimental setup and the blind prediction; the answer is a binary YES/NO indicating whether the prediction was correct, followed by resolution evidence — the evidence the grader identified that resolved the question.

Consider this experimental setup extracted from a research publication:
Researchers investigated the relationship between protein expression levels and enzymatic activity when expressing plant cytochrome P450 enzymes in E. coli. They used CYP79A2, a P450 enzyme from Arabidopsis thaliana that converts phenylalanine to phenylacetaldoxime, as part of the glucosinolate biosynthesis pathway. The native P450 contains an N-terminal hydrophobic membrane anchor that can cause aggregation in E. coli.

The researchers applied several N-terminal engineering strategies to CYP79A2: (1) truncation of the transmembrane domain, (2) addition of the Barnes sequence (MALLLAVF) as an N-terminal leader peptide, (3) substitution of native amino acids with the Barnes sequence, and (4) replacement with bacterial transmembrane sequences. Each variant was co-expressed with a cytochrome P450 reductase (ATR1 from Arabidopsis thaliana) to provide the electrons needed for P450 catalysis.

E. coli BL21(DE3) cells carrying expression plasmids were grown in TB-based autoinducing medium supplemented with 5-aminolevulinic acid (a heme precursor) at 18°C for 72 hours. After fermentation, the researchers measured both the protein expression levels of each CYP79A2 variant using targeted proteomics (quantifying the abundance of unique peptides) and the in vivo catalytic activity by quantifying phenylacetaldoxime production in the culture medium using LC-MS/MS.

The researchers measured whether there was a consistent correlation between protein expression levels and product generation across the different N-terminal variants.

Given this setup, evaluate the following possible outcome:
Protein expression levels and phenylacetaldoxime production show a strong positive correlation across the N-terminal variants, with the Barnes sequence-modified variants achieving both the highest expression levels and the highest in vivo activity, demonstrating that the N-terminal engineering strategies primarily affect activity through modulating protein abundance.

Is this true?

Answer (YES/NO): NO